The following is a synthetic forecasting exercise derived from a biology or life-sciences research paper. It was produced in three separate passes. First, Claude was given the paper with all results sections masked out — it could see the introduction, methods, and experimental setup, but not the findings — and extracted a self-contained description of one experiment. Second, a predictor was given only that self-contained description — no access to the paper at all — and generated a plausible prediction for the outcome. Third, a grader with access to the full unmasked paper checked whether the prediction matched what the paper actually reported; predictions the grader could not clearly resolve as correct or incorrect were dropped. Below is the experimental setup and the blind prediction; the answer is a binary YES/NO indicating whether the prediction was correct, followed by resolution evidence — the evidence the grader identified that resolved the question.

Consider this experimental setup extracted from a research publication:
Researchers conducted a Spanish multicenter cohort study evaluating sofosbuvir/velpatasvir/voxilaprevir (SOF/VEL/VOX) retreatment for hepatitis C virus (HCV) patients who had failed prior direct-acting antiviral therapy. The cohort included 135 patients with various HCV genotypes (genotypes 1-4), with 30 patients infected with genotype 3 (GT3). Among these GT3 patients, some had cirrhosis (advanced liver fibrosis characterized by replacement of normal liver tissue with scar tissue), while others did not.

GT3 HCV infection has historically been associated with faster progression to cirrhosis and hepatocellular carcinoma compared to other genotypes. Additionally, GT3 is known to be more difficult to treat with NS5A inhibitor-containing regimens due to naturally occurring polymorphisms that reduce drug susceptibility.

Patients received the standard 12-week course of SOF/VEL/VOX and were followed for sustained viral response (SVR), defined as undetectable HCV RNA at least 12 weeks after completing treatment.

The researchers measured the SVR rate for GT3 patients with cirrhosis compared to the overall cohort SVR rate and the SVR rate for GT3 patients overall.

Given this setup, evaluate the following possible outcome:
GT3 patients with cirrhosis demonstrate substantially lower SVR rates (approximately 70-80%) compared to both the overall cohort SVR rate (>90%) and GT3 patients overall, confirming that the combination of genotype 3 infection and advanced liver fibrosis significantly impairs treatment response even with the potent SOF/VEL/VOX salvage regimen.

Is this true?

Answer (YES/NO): YES